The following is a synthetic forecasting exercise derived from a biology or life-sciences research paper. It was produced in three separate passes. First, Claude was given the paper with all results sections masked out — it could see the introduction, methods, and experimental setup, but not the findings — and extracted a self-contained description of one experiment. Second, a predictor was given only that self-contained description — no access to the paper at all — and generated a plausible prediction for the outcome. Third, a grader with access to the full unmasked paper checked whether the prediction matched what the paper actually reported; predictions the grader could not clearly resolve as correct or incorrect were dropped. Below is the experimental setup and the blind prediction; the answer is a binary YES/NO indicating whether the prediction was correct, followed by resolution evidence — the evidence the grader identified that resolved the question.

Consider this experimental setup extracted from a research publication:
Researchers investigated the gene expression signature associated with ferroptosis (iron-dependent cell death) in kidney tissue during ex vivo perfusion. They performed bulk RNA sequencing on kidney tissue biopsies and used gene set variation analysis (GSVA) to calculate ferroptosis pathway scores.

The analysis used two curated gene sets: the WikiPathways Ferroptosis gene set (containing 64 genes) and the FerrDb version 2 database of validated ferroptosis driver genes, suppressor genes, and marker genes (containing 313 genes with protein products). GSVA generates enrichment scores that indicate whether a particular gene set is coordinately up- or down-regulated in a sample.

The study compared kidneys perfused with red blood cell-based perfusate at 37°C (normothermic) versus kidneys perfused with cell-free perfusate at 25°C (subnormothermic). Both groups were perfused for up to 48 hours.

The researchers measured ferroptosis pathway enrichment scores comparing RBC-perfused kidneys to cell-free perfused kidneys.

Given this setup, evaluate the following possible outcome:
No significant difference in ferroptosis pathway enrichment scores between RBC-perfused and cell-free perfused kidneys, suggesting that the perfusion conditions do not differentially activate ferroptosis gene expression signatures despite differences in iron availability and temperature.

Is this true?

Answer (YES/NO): NO